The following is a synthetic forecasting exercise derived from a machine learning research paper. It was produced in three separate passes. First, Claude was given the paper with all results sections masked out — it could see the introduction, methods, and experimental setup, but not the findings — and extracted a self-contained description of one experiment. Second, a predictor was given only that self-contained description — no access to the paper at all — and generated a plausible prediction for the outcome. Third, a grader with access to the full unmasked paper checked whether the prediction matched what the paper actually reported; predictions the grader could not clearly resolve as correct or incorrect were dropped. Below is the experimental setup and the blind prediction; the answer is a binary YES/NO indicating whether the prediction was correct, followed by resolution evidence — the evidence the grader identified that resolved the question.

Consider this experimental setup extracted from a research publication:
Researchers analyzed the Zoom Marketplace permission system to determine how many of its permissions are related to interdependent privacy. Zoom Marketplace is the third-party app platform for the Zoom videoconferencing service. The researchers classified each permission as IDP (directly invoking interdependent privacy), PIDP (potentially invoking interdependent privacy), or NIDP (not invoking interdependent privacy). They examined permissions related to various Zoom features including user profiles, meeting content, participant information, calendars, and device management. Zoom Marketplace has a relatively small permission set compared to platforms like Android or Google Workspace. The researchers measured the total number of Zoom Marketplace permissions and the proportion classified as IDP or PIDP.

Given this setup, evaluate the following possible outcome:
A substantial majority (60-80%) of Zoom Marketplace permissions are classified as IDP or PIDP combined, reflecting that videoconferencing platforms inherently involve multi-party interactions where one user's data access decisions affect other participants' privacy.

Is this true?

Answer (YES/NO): YES